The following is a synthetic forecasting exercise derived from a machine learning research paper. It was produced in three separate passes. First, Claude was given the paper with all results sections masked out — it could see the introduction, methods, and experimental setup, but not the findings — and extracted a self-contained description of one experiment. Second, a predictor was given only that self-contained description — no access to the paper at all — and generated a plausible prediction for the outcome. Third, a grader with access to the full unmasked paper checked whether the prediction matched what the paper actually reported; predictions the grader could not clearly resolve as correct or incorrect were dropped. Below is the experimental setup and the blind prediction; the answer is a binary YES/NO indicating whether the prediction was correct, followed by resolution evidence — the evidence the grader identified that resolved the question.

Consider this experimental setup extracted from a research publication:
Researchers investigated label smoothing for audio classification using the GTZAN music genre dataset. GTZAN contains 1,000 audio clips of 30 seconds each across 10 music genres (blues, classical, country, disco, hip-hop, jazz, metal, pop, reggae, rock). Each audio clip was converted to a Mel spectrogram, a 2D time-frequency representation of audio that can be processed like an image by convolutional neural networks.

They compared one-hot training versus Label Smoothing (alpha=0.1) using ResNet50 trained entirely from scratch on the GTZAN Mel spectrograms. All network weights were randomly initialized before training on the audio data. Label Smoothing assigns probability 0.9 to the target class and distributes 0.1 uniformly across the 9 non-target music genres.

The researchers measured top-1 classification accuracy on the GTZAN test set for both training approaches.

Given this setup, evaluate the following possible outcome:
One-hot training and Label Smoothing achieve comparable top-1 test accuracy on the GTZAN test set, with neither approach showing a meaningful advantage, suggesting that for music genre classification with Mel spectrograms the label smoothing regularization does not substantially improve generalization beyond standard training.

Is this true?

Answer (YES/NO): YES